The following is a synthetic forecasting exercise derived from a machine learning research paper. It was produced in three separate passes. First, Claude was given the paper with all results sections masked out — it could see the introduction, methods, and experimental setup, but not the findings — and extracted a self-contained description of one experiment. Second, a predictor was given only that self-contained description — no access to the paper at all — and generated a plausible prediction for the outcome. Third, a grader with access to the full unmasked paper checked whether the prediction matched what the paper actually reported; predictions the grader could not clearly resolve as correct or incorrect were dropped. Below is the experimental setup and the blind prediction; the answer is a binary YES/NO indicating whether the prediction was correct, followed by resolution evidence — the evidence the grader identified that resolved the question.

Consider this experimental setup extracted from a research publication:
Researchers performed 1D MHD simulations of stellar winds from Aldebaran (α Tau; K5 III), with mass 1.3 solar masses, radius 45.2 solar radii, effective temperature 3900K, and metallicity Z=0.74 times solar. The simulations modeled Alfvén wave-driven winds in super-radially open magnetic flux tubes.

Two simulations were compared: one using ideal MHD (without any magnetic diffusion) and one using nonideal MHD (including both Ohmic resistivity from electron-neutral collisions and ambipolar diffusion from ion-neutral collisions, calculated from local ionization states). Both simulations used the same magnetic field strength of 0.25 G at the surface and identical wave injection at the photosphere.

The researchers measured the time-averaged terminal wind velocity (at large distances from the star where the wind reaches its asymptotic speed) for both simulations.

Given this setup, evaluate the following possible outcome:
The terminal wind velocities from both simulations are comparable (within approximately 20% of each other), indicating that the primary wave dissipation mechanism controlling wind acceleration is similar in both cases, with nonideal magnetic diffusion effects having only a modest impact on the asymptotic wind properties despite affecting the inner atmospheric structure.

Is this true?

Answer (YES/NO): NO